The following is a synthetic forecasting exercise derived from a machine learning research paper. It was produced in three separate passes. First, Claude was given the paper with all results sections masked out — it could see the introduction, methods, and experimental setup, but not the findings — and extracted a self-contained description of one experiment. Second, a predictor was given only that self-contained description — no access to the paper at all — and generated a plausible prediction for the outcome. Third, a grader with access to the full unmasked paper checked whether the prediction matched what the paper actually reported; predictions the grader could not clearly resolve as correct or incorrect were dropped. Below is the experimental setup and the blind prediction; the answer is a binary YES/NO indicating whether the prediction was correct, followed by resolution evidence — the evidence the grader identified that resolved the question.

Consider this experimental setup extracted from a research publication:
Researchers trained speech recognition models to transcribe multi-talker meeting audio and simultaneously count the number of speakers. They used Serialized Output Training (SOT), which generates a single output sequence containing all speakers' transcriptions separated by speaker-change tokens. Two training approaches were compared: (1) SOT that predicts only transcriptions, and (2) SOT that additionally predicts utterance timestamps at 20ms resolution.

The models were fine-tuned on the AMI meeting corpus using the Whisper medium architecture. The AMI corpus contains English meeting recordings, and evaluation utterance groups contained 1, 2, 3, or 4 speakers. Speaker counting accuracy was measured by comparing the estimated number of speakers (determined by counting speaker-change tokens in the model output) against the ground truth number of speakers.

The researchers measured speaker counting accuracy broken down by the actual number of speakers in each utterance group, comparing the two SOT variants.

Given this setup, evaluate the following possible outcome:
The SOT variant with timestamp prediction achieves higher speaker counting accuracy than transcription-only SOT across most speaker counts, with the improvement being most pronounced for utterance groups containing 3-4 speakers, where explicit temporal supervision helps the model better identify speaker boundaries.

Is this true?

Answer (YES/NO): NO